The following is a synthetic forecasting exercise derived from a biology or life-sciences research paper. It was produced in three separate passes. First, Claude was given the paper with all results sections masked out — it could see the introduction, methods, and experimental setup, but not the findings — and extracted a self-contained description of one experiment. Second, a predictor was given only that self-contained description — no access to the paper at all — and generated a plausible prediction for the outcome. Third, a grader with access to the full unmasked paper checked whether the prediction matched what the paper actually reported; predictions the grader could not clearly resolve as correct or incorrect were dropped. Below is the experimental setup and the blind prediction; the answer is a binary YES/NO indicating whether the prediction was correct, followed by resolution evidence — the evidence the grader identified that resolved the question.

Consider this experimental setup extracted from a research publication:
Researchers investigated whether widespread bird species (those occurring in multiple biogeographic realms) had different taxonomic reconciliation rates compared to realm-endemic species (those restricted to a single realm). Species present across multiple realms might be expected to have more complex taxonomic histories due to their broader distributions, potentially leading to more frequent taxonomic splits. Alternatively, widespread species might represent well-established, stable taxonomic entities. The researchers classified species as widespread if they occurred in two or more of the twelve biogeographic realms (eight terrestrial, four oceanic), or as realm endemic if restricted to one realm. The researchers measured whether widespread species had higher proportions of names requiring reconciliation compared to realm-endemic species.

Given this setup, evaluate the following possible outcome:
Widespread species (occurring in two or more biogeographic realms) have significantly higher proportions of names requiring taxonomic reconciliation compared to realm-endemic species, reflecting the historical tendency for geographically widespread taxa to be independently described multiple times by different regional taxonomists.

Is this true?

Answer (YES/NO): NO